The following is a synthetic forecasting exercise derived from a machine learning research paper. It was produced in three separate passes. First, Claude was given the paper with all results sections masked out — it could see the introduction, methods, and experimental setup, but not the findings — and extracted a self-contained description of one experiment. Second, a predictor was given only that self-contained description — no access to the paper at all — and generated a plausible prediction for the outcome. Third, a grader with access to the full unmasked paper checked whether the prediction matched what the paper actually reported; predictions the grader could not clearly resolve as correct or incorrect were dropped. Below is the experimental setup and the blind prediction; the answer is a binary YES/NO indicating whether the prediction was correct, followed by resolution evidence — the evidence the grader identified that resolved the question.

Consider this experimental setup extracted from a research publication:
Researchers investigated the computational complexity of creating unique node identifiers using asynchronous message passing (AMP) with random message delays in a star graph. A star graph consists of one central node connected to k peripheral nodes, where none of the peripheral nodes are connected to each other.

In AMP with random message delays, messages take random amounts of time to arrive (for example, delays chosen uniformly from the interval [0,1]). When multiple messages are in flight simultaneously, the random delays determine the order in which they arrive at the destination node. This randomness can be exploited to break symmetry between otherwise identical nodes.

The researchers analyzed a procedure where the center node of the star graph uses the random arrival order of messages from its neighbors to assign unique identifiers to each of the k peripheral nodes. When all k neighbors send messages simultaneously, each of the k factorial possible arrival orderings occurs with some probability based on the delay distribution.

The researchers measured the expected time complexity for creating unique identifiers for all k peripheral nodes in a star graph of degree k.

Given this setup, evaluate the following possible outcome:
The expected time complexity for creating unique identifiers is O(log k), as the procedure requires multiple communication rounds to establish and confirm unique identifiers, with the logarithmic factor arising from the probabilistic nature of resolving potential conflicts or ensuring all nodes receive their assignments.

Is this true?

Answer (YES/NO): NO